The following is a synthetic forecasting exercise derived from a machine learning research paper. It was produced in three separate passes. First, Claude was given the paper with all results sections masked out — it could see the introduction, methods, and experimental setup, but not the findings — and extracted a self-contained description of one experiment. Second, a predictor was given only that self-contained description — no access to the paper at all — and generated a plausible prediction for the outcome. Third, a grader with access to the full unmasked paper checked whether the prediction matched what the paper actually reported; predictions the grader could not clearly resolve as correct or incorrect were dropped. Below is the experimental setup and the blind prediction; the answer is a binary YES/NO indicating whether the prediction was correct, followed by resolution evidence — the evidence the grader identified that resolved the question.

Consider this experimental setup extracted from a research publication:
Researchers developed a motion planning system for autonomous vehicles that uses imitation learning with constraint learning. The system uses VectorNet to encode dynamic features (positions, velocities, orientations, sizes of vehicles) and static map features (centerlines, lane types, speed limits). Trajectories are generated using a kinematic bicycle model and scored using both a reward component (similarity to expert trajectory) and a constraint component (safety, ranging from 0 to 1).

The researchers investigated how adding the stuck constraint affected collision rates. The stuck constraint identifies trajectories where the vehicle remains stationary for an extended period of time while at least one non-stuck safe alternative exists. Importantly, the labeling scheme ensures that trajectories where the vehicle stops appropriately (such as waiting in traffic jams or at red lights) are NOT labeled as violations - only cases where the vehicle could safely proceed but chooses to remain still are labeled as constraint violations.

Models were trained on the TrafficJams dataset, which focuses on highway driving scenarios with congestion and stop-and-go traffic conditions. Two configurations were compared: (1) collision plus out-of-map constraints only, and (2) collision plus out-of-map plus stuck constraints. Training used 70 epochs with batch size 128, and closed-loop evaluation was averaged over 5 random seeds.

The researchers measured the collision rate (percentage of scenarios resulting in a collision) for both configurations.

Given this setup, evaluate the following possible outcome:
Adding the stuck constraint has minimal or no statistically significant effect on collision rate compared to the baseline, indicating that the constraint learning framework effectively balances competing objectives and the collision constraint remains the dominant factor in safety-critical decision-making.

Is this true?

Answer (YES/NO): NO